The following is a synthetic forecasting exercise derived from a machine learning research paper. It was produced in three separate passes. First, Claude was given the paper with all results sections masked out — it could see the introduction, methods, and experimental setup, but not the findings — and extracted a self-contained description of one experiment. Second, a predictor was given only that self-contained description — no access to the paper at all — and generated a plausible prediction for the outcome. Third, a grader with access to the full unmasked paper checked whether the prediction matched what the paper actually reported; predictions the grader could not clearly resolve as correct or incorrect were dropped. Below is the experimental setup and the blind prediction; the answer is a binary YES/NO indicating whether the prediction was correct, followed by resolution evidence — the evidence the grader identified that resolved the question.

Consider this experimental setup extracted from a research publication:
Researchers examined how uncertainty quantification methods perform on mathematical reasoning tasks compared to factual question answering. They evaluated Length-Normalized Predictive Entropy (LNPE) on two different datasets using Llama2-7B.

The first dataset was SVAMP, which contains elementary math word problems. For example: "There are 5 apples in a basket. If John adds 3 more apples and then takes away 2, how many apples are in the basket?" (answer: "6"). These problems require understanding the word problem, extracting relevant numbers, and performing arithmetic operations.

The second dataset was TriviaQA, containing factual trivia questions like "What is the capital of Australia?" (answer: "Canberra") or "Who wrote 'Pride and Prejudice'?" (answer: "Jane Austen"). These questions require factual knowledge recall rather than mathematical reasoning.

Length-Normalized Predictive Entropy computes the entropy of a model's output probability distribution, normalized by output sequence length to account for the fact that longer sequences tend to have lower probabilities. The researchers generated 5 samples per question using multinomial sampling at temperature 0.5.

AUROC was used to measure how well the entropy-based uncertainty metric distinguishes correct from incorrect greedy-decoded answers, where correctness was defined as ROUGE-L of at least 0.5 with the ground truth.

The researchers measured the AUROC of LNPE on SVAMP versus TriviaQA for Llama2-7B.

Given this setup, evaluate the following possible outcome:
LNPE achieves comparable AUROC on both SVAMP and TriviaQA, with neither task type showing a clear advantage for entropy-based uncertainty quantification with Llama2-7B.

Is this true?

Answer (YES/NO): NO